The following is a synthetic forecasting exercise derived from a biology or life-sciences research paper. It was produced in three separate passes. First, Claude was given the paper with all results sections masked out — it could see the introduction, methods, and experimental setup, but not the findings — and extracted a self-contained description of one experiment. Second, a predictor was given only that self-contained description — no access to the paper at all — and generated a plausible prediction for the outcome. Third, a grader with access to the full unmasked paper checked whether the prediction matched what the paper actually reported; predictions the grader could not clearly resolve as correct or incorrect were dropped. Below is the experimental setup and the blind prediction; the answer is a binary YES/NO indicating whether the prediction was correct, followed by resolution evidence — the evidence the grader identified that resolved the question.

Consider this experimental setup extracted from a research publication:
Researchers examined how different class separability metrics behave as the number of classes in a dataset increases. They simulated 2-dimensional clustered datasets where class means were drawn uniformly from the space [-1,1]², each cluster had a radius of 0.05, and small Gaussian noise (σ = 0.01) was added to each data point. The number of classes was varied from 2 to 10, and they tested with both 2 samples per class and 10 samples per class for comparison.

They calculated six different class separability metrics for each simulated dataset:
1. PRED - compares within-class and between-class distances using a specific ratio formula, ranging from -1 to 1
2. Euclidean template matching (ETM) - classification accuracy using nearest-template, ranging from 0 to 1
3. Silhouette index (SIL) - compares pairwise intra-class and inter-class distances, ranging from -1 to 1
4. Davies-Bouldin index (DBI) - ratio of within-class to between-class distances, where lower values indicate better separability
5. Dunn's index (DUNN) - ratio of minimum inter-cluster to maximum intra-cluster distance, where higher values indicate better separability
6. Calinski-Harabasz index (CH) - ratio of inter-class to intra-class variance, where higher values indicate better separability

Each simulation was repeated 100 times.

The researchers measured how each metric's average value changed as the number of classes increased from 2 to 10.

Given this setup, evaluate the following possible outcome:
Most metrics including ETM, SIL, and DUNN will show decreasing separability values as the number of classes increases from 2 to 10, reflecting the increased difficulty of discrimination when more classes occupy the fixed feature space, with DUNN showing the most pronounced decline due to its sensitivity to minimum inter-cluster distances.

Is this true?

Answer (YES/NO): NO